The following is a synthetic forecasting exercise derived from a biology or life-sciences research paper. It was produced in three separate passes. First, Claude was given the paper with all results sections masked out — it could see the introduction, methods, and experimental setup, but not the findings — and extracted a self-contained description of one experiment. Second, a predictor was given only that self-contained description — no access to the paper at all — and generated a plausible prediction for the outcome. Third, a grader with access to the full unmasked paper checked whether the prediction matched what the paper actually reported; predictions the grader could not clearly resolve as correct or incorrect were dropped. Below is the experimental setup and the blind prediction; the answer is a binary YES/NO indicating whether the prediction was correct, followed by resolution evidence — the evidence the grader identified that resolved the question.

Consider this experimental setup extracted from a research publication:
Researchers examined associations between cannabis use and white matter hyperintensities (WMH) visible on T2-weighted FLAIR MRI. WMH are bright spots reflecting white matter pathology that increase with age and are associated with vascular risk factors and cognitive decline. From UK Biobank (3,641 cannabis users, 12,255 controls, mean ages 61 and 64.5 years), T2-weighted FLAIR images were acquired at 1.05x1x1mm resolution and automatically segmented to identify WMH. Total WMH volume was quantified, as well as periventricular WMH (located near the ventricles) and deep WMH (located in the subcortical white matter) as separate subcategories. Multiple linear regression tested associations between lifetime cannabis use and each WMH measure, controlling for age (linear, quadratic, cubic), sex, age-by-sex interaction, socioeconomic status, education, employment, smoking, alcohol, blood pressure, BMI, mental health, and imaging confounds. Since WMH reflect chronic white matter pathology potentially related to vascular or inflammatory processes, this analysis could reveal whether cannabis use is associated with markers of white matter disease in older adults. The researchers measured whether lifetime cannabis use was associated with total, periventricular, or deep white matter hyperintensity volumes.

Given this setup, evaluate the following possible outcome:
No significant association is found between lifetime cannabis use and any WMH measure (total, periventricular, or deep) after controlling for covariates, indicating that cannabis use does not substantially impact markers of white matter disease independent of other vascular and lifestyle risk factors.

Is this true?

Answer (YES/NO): YES